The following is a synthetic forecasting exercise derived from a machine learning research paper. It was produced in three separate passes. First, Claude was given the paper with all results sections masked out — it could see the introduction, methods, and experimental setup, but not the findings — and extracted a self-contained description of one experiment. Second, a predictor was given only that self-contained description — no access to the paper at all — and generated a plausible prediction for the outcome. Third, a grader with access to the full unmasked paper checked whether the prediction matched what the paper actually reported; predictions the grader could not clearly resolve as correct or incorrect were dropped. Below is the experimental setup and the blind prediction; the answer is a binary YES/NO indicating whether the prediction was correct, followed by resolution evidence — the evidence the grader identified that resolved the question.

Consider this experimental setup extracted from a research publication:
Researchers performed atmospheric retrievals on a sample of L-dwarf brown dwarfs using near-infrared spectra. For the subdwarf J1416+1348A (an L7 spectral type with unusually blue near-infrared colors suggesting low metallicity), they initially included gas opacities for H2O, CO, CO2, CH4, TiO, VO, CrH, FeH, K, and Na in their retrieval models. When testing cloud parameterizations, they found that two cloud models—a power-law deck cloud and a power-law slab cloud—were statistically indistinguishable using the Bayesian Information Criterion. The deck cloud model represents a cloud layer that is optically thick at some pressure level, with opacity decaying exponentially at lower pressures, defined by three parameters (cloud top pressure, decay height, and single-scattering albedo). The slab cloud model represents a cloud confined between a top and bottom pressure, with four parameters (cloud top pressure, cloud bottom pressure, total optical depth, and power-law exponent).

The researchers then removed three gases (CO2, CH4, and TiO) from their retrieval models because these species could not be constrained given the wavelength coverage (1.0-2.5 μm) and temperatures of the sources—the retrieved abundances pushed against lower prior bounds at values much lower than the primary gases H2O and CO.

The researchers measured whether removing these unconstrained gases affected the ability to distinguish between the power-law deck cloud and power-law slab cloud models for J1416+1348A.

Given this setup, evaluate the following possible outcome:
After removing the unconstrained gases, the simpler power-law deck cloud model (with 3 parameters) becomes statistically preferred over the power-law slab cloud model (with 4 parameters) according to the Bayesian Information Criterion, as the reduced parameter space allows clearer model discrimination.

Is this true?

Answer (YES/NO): YES